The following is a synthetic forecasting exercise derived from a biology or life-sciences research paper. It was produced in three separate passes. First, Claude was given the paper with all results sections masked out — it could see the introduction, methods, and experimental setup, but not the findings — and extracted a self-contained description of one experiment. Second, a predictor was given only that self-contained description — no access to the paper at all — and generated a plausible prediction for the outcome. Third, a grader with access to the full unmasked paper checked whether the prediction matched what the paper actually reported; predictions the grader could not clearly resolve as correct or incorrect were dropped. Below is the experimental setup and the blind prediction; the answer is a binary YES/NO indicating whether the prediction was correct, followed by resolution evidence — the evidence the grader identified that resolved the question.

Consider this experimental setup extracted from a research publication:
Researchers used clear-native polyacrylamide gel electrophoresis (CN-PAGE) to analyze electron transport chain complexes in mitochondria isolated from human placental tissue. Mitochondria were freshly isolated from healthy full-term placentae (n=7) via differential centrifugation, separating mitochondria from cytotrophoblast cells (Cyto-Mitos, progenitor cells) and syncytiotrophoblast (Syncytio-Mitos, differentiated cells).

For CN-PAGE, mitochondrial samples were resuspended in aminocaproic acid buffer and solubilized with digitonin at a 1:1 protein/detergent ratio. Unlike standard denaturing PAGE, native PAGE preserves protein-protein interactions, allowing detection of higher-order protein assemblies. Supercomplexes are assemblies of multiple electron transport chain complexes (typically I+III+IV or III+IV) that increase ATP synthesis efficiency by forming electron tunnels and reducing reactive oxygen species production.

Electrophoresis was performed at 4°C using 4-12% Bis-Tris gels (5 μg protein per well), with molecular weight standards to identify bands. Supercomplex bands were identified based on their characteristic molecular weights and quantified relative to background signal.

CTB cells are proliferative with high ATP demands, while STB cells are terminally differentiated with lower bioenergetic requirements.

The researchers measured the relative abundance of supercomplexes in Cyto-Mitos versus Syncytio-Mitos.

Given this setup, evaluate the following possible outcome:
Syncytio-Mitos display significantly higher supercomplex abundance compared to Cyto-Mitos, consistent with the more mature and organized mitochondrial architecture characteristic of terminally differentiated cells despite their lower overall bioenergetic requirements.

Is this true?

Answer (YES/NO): NO